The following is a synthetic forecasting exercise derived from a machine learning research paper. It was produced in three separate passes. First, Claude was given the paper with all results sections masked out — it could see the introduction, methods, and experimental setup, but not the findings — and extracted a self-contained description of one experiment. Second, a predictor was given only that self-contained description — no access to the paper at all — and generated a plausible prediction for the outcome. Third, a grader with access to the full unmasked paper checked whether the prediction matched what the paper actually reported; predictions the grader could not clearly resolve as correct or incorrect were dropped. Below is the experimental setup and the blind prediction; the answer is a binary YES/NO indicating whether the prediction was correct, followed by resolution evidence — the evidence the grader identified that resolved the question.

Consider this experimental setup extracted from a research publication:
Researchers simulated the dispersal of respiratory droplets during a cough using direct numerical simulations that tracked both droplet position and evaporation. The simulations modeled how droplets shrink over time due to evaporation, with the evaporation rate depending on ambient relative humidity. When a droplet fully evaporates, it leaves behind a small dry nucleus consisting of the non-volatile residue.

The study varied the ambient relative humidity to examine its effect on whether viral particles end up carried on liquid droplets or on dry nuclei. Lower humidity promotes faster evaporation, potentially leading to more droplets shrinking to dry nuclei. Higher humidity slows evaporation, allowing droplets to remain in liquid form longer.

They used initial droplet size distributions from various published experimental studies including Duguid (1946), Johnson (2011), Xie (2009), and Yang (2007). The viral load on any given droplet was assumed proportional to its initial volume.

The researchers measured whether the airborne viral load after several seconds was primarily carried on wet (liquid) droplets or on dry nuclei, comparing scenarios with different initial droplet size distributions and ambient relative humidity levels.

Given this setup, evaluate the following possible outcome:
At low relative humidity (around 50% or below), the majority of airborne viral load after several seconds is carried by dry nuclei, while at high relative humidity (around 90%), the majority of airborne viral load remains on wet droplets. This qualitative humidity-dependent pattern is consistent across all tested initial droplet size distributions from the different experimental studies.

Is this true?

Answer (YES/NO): NO